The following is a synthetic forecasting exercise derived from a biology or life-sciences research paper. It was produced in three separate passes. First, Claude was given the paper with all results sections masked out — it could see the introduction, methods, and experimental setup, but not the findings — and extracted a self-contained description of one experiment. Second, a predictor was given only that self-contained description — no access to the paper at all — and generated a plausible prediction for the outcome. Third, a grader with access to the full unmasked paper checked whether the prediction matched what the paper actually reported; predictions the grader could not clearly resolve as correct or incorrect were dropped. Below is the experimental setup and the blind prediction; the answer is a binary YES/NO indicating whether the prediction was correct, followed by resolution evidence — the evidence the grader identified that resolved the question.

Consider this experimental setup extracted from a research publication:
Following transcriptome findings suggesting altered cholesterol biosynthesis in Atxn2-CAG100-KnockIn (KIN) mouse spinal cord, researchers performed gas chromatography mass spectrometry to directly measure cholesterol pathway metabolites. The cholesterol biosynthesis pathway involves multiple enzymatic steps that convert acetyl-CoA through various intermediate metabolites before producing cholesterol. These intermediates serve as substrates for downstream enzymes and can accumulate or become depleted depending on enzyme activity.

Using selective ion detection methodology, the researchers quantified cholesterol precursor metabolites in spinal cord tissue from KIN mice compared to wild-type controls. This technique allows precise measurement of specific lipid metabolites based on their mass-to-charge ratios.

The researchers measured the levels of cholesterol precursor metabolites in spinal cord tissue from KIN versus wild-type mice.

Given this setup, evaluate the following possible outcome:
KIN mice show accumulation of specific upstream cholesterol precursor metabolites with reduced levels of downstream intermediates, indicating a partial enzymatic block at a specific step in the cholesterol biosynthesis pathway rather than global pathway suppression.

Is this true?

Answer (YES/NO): NO